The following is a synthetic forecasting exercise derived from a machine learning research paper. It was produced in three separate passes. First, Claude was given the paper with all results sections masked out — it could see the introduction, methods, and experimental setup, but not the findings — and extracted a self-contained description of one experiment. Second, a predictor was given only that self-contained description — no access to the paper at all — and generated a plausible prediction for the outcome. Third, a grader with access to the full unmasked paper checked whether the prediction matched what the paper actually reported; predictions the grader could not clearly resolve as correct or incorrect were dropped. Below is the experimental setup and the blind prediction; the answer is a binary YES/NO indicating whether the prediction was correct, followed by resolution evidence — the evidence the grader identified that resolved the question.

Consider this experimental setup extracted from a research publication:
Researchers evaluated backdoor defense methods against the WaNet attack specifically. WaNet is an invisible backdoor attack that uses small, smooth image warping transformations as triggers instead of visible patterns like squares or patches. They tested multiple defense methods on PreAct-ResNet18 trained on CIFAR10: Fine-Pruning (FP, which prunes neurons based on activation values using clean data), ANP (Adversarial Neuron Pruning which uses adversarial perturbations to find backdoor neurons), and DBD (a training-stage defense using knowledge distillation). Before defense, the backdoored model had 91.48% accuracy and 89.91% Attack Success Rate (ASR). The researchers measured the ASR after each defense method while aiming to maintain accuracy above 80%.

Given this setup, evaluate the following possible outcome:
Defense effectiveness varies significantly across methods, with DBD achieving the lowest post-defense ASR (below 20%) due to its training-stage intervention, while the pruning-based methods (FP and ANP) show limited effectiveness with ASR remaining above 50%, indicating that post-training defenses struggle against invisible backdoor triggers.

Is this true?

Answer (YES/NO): NO